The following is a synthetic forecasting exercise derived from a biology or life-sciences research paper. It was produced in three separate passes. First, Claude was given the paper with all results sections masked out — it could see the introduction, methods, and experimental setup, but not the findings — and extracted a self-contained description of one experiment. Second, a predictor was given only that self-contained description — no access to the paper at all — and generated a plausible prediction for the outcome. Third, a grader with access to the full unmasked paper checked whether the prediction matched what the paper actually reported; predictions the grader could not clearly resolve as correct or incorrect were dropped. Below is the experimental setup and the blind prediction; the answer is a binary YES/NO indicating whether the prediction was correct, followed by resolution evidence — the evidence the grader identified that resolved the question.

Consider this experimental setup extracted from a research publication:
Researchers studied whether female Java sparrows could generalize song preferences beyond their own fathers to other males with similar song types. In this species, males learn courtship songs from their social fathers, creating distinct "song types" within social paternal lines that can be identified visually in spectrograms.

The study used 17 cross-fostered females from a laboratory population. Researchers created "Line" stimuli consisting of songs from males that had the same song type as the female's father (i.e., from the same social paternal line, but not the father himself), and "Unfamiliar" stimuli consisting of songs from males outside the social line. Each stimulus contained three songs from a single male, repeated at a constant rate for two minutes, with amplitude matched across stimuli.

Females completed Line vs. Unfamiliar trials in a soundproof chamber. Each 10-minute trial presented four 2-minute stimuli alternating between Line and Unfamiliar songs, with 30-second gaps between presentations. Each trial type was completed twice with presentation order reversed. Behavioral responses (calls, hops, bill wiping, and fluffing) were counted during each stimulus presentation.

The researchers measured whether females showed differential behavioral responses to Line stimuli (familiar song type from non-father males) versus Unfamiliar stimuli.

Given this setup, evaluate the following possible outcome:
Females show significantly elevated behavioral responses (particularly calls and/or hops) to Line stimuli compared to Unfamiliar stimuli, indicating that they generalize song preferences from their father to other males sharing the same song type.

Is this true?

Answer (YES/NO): NO